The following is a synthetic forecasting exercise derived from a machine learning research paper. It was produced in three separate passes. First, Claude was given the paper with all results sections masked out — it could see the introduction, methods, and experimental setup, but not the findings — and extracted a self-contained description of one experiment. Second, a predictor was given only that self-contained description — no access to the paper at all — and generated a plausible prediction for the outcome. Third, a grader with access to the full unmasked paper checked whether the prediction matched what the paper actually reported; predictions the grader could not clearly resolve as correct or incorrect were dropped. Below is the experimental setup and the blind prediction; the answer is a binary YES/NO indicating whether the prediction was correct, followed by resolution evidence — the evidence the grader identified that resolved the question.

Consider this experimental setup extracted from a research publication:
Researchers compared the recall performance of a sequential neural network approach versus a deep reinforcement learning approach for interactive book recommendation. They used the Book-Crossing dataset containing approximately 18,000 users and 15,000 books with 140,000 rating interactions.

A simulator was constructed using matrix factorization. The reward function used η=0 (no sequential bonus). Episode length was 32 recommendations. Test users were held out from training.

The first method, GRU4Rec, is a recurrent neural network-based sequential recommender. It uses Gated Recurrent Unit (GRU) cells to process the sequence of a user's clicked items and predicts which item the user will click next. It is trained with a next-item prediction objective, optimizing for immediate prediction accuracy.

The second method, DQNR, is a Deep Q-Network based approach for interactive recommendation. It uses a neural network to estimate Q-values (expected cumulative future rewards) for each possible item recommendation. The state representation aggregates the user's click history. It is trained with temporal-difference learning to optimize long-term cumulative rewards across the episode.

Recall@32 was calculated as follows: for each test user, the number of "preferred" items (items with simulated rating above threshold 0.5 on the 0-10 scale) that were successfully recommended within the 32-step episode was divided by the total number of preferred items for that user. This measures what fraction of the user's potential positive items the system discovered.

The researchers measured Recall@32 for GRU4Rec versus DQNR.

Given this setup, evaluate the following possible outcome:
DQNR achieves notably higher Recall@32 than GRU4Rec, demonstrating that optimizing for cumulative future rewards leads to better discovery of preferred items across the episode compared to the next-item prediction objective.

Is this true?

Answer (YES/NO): YES